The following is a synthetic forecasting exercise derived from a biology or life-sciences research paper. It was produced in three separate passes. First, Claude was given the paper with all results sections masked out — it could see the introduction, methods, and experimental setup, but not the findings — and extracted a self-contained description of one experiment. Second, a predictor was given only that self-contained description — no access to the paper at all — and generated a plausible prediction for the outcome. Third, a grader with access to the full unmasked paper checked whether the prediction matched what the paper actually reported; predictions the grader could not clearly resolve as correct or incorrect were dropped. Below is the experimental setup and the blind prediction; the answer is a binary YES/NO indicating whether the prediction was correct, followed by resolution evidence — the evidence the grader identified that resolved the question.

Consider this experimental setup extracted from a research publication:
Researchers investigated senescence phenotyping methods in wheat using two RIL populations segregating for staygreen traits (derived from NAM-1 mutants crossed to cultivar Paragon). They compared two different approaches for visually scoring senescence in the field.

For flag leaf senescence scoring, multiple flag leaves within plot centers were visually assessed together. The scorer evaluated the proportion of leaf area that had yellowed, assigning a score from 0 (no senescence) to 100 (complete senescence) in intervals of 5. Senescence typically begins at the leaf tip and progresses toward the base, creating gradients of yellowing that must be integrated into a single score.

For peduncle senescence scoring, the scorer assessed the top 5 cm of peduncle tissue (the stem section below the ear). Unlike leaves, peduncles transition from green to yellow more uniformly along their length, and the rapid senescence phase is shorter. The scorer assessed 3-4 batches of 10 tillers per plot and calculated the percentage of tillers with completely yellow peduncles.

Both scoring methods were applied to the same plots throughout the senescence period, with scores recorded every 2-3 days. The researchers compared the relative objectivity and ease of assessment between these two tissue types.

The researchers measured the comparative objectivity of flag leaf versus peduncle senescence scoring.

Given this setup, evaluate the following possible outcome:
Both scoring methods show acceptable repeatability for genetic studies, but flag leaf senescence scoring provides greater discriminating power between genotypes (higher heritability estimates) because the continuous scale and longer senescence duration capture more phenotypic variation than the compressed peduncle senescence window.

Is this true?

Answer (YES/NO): NO